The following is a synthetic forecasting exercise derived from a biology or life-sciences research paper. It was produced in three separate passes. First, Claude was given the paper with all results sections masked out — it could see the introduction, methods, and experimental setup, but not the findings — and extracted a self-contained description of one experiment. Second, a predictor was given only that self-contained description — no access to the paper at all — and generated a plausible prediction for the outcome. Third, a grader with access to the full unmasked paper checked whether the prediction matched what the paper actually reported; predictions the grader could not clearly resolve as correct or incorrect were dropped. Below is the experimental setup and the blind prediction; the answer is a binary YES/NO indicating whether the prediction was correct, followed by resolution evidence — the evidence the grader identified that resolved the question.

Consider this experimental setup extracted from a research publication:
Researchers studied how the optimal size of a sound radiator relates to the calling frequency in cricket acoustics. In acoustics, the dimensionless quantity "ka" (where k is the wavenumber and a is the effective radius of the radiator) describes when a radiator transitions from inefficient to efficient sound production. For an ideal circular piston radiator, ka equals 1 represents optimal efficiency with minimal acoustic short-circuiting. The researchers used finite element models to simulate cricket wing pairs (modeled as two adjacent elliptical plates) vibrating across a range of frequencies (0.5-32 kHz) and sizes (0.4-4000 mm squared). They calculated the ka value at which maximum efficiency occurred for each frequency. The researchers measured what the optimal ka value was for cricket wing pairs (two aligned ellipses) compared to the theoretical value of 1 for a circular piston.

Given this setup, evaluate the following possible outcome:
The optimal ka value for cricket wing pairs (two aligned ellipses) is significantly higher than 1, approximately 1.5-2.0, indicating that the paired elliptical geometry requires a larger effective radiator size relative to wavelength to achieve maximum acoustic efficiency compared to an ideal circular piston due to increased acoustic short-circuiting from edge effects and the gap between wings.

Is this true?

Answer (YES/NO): NO